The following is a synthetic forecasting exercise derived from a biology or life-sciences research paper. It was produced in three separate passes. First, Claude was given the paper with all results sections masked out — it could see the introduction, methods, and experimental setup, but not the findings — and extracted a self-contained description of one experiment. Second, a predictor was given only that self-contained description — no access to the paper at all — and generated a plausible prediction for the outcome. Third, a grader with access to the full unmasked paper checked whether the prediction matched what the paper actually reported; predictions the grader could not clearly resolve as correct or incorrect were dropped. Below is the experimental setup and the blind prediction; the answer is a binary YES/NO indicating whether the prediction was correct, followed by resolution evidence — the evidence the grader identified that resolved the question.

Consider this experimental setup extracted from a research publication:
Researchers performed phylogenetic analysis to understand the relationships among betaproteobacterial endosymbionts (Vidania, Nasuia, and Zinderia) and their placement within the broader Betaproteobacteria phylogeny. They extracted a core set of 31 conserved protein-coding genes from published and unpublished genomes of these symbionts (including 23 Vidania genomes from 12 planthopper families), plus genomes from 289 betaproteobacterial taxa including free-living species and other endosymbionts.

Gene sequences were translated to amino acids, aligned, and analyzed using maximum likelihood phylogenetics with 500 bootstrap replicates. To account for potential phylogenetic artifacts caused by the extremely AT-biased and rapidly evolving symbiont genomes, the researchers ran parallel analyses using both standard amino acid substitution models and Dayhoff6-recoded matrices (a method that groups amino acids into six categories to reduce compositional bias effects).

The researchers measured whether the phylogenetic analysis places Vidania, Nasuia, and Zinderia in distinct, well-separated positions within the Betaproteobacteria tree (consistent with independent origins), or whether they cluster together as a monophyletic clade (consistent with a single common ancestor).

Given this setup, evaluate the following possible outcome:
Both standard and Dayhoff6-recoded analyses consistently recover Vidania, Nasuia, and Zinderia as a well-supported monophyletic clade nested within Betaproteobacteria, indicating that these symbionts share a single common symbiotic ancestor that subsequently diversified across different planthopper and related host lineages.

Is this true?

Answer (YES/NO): NO